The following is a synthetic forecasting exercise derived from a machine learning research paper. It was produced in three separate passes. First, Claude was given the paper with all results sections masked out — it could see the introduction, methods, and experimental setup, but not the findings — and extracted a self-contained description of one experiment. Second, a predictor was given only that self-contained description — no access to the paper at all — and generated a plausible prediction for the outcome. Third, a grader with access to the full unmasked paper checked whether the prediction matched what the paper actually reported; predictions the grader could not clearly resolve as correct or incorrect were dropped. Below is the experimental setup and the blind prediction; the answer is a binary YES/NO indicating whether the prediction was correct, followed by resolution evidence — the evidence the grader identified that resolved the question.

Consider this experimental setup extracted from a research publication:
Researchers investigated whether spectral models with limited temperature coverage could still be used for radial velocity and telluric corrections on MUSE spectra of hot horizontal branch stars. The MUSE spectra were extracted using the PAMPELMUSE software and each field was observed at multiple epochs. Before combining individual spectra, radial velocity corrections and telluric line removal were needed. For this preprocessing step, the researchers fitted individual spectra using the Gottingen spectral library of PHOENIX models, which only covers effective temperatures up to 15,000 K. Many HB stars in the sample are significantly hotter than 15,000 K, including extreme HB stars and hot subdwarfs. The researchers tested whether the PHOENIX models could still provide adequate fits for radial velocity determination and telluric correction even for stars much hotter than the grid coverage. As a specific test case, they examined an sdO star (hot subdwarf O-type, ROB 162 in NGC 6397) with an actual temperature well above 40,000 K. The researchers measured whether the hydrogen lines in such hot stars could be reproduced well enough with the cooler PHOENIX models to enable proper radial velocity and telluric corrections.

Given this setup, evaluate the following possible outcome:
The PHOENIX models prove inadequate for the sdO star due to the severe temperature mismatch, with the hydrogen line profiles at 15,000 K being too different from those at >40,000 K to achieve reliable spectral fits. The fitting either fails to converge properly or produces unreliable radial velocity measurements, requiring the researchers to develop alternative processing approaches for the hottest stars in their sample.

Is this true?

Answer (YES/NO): NO